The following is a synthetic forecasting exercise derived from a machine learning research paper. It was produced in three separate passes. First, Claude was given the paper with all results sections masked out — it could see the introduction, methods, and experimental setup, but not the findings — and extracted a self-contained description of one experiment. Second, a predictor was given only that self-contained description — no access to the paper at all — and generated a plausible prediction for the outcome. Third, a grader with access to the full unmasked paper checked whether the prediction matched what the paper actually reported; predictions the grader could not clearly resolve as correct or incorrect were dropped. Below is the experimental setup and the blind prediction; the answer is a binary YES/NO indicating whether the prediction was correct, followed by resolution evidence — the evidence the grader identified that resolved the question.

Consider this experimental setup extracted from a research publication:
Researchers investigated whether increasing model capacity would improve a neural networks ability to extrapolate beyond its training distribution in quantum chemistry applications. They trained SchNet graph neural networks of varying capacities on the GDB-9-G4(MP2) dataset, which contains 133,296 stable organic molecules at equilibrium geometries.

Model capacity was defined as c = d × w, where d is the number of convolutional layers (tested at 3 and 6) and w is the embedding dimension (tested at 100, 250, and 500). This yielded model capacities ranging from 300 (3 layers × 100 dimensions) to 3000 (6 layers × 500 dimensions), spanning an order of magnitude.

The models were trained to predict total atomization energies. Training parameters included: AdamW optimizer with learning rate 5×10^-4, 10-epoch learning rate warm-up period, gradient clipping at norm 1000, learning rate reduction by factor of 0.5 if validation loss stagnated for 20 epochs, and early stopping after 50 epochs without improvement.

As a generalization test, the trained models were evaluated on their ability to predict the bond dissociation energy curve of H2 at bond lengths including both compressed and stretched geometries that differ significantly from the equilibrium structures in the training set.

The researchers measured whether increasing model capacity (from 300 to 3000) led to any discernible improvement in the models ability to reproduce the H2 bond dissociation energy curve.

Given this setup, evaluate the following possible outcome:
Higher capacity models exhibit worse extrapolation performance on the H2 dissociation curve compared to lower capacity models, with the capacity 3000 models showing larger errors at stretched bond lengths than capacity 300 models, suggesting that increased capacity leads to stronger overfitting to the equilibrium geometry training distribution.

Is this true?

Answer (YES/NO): NO